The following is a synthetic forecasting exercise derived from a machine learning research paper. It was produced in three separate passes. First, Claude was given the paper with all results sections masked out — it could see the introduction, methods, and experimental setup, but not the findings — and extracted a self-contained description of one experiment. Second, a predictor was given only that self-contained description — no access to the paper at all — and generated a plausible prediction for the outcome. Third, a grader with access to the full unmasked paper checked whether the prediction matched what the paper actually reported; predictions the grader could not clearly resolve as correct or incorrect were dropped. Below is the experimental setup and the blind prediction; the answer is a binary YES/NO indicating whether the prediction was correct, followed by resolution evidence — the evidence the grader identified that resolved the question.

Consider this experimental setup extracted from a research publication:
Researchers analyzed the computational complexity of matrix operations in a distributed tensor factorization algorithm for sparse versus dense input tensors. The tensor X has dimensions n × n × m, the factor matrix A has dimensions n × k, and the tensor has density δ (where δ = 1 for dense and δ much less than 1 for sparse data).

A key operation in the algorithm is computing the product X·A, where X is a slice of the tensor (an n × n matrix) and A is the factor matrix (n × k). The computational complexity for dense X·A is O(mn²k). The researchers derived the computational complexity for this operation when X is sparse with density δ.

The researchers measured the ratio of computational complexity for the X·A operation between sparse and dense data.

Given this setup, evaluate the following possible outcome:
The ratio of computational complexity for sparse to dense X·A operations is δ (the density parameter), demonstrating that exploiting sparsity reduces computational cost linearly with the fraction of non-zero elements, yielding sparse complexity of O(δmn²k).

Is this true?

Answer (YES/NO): NO